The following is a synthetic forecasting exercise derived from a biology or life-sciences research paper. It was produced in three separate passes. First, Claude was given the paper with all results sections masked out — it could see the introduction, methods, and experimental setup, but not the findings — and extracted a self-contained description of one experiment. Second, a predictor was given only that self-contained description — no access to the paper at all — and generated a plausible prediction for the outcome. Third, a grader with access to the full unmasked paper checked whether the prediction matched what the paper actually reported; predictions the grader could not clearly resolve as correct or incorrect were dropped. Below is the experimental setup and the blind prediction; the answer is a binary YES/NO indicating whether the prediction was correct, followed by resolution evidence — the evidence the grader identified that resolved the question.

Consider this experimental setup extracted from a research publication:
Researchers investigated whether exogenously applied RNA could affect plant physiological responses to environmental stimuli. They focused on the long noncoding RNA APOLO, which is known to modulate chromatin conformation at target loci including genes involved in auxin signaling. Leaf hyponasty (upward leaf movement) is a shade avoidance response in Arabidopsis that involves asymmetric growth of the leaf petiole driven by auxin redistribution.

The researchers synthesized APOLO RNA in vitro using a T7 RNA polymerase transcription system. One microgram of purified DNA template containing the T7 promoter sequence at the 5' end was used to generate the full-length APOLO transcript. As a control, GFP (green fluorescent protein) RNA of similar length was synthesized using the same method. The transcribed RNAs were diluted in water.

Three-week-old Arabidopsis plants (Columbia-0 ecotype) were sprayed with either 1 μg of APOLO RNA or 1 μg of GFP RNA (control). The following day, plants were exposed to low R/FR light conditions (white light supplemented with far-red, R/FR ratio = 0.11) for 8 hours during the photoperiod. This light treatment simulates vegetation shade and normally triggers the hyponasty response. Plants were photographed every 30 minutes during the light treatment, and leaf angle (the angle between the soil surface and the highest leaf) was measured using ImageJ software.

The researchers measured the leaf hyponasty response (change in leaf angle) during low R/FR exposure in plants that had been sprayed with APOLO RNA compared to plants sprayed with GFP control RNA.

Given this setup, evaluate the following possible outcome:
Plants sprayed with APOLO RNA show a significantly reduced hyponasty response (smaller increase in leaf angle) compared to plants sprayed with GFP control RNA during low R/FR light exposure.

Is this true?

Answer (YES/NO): YES